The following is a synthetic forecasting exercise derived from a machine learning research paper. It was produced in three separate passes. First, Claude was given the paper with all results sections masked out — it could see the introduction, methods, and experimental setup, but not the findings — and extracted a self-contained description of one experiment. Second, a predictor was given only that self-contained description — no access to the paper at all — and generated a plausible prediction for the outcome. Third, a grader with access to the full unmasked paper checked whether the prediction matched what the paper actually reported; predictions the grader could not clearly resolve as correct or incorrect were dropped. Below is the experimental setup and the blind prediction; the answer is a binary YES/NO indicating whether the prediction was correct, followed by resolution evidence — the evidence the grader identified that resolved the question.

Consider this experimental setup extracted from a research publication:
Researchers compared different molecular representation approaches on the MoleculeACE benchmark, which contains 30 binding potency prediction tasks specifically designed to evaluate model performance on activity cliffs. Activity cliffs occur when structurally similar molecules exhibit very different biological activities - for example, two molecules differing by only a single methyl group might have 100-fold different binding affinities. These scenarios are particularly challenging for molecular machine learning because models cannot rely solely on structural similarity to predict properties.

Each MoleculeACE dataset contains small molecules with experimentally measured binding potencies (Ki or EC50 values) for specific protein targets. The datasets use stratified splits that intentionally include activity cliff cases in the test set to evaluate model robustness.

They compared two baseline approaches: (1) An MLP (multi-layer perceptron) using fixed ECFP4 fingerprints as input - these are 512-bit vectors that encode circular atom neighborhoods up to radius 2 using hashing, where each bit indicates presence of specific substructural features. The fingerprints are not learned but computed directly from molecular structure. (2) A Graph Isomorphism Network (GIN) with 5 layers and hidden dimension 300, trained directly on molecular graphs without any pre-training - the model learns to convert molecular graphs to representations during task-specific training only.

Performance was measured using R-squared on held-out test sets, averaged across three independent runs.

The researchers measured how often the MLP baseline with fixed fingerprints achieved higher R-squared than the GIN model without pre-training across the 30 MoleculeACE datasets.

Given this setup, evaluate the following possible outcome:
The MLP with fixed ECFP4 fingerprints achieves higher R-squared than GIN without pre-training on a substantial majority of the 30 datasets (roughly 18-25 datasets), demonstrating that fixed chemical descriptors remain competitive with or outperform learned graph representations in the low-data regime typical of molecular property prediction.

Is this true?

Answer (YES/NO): YES